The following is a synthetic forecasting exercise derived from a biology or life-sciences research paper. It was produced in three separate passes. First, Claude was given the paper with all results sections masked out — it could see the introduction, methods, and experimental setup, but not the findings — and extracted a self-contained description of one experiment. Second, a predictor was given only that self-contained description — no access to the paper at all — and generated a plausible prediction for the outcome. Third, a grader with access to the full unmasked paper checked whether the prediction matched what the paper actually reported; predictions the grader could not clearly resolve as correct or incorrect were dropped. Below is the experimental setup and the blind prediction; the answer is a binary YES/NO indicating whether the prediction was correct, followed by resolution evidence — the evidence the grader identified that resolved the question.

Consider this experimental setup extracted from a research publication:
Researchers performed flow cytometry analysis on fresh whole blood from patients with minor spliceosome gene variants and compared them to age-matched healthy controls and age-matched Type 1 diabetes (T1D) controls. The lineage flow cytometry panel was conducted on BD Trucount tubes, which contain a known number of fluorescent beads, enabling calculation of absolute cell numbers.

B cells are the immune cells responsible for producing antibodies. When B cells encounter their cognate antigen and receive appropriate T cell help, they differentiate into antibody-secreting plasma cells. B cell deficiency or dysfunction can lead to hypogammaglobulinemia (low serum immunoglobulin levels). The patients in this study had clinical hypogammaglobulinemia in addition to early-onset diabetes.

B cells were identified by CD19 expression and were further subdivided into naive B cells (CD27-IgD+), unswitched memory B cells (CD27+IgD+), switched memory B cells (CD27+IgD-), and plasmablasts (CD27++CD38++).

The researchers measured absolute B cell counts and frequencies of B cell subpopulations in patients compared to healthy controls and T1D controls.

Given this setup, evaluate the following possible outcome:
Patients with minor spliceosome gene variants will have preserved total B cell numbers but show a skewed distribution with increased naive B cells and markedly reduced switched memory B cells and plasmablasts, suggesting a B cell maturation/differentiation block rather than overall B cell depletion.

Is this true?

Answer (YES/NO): NO